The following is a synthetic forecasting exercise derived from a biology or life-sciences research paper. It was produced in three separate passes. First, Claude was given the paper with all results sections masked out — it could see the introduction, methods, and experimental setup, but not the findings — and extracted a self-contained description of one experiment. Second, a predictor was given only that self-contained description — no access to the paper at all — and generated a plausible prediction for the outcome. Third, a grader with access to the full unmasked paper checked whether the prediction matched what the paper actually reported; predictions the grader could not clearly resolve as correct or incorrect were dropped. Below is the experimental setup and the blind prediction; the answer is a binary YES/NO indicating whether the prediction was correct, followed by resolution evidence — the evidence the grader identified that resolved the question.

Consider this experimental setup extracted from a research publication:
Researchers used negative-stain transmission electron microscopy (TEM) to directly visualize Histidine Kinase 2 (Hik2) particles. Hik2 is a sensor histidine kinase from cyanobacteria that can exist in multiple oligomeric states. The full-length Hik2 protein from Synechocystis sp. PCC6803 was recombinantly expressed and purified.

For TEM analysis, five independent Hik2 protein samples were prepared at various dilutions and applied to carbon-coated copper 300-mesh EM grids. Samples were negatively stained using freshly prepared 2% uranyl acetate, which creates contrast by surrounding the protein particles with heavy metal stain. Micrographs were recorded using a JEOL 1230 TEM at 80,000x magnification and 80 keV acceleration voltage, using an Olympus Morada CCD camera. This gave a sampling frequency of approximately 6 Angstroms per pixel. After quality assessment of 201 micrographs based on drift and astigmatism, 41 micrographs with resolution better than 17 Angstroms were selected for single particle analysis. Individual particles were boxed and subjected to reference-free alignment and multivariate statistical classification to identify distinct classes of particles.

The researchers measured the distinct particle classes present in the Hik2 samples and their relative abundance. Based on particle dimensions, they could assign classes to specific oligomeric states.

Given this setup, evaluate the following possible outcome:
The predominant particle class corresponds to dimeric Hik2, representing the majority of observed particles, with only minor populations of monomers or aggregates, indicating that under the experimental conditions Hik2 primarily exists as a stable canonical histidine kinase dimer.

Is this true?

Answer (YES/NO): NO